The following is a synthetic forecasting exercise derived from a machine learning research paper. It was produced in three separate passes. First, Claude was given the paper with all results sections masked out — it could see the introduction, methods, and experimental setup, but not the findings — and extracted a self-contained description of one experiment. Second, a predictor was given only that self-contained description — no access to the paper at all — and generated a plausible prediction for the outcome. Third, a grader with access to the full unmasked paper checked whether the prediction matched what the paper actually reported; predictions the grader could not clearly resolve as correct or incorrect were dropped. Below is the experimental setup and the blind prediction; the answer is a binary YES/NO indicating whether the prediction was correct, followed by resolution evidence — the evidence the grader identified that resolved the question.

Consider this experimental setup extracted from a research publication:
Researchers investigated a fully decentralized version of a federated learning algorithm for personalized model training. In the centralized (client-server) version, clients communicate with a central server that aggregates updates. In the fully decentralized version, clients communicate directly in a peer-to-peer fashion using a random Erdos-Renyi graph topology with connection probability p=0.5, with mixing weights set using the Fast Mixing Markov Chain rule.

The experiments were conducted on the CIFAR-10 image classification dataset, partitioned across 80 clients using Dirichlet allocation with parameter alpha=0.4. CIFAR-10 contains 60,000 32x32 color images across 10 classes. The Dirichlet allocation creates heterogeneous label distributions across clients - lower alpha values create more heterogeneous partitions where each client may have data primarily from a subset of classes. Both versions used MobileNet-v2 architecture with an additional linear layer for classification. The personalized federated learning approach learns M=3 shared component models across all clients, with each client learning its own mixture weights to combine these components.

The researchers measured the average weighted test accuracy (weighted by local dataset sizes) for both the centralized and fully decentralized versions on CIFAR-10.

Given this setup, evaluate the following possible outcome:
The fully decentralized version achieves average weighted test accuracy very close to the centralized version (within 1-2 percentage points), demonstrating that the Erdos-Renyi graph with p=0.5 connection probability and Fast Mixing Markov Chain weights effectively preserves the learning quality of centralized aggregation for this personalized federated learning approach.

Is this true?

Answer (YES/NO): NO